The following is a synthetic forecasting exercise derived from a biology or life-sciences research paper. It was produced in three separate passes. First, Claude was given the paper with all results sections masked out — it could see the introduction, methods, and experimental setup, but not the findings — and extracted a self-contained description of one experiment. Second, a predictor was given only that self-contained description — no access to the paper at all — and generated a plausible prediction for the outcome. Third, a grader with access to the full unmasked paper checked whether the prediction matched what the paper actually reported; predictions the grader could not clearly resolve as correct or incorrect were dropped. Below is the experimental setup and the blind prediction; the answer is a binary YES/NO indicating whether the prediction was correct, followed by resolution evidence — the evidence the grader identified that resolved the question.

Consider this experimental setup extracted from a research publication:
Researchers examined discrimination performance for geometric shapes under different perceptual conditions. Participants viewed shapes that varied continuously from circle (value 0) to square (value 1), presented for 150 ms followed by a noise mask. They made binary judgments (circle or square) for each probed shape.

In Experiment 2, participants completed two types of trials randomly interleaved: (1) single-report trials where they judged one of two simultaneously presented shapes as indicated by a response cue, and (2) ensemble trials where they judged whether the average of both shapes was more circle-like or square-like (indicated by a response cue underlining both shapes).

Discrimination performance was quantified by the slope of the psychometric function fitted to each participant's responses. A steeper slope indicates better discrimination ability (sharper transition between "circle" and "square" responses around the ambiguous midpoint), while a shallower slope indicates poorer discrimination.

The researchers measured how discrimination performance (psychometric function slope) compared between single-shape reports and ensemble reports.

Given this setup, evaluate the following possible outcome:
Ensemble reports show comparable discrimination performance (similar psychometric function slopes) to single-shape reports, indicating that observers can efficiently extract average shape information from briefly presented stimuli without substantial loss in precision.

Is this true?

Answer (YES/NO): YES